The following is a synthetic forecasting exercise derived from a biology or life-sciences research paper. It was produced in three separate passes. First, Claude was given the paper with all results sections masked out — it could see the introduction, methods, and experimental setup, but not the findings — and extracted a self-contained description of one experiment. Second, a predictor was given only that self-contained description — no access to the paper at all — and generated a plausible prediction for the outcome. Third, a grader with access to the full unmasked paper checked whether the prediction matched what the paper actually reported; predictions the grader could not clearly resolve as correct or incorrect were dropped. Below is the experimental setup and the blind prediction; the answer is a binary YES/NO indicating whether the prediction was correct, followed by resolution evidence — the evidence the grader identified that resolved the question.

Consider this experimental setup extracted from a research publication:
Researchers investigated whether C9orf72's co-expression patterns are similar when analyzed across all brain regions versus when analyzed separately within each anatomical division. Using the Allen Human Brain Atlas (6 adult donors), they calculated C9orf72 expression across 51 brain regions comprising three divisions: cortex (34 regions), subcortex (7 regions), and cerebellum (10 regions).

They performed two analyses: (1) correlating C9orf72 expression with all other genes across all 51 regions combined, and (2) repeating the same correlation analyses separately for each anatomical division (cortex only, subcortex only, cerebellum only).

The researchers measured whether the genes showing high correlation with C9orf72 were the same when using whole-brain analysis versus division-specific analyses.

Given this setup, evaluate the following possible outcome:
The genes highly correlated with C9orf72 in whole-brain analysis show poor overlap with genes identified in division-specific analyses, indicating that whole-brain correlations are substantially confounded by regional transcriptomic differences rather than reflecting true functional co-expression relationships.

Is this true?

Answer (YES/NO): NO